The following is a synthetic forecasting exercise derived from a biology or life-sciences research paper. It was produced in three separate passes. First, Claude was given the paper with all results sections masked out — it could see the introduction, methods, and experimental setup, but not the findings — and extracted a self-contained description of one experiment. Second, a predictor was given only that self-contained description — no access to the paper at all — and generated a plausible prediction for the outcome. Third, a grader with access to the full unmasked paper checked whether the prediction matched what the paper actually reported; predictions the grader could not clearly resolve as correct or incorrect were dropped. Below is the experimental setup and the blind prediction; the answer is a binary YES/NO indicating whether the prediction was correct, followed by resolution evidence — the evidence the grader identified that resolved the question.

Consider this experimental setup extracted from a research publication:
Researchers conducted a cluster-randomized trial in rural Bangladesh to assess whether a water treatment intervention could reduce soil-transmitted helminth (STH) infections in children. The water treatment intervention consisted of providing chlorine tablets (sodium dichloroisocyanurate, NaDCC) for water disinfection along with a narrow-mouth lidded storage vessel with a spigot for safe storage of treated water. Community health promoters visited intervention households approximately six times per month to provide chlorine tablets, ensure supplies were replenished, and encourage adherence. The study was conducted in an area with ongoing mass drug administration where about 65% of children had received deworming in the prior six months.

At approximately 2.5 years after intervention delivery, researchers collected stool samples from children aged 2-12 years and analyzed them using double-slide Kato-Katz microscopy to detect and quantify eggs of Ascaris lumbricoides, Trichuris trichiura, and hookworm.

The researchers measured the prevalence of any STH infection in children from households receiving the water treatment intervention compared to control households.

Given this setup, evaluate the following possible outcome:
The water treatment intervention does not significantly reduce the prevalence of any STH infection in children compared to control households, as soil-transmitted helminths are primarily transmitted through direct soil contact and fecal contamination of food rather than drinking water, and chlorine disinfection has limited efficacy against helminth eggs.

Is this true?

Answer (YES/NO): NO